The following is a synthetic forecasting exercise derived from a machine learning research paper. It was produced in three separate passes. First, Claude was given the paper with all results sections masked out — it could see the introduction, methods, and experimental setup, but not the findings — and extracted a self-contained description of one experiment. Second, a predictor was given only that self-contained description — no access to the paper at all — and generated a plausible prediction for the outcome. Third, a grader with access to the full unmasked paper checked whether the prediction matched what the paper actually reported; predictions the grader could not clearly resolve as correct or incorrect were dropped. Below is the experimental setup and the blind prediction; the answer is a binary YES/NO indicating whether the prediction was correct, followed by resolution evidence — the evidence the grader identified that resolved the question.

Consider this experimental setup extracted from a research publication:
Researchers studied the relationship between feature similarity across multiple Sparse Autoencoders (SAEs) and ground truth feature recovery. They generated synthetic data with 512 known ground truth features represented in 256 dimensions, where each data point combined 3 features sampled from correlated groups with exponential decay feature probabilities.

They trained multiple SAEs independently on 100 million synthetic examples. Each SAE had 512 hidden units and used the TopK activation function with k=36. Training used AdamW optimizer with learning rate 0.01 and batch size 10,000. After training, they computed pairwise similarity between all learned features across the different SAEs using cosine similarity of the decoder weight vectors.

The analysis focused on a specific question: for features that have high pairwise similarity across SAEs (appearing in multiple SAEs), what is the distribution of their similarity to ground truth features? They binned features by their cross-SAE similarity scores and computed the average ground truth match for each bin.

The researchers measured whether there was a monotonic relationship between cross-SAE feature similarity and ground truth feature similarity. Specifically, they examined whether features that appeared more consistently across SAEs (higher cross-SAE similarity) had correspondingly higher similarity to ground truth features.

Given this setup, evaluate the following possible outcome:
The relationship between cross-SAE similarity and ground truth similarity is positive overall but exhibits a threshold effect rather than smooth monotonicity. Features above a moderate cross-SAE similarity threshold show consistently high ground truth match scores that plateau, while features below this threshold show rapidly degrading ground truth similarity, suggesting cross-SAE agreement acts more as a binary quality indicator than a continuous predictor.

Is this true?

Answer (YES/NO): NO